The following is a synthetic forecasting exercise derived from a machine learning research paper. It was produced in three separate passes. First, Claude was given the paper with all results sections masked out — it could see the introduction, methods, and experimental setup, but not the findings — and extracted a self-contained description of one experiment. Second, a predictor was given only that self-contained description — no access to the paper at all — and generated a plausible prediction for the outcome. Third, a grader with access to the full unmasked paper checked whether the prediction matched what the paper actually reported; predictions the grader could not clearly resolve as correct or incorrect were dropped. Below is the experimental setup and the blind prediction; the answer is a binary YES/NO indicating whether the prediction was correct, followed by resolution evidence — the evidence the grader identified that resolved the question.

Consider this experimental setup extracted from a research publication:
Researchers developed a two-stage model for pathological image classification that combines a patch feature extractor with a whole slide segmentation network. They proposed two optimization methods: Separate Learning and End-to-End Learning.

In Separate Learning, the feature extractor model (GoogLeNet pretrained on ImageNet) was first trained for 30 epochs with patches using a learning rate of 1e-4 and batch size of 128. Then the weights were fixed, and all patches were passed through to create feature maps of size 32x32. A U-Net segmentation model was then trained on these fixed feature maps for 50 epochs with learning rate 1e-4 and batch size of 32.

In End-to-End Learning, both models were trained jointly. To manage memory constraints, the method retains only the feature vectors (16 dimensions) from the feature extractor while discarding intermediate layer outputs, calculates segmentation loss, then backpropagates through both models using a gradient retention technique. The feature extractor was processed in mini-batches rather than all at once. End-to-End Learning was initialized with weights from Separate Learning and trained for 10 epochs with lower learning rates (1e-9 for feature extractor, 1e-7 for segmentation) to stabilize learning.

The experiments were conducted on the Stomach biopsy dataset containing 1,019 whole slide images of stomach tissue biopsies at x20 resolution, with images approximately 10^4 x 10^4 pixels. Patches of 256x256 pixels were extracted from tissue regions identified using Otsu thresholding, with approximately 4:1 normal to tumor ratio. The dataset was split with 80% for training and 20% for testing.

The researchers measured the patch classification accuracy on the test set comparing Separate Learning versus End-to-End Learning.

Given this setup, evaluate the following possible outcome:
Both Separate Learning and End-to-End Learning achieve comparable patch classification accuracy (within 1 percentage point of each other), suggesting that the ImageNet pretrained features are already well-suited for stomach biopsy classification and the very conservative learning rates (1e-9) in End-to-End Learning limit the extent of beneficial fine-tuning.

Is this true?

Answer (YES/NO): YES